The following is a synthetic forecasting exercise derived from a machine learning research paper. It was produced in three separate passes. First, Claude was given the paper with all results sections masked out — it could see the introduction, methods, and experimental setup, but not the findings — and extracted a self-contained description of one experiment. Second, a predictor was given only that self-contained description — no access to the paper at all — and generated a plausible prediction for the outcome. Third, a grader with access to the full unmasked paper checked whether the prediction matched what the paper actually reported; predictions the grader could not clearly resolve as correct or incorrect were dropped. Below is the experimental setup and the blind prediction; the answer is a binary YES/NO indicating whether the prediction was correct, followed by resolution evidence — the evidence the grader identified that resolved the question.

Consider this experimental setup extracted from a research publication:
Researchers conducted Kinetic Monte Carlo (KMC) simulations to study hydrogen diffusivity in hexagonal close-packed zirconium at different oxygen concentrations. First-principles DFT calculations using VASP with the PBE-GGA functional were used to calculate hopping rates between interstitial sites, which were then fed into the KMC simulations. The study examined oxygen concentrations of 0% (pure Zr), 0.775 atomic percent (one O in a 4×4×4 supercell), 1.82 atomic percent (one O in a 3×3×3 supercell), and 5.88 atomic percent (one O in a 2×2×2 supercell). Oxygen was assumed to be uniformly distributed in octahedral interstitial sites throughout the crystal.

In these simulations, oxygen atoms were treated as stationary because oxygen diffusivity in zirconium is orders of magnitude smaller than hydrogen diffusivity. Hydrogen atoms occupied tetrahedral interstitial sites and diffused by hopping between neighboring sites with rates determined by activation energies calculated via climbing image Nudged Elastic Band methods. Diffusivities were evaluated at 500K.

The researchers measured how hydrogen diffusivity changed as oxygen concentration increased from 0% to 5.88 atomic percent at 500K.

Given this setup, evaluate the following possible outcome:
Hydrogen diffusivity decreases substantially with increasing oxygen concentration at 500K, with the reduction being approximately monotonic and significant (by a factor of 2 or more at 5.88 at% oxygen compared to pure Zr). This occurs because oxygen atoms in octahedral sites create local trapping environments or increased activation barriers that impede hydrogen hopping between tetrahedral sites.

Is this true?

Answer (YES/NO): YES